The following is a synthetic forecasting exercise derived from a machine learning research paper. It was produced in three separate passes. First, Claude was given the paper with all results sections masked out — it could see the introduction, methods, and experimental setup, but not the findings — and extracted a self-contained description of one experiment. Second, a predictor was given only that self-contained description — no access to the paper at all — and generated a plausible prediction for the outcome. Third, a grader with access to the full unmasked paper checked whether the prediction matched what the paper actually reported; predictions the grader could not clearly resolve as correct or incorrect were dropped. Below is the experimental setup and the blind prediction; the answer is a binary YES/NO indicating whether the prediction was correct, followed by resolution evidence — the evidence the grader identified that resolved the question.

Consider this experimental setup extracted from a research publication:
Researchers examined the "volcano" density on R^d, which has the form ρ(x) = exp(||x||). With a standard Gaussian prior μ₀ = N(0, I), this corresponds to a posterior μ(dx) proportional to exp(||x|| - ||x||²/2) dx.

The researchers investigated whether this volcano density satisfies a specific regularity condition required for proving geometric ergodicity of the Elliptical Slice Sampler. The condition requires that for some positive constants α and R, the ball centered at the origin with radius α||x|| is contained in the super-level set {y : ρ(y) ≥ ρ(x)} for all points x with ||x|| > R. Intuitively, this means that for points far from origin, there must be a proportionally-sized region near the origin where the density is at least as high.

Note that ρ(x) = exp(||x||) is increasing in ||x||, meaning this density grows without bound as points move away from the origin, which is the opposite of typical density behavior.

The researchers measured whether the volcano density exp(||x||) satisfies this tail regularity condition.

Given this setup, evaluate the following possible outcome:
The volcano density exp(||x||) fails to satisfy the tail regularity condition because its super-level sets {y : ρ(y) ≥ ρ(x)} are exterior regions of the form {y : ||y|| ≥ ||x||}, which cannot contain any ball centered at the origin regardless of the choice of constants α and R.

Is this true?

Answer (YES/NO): YES